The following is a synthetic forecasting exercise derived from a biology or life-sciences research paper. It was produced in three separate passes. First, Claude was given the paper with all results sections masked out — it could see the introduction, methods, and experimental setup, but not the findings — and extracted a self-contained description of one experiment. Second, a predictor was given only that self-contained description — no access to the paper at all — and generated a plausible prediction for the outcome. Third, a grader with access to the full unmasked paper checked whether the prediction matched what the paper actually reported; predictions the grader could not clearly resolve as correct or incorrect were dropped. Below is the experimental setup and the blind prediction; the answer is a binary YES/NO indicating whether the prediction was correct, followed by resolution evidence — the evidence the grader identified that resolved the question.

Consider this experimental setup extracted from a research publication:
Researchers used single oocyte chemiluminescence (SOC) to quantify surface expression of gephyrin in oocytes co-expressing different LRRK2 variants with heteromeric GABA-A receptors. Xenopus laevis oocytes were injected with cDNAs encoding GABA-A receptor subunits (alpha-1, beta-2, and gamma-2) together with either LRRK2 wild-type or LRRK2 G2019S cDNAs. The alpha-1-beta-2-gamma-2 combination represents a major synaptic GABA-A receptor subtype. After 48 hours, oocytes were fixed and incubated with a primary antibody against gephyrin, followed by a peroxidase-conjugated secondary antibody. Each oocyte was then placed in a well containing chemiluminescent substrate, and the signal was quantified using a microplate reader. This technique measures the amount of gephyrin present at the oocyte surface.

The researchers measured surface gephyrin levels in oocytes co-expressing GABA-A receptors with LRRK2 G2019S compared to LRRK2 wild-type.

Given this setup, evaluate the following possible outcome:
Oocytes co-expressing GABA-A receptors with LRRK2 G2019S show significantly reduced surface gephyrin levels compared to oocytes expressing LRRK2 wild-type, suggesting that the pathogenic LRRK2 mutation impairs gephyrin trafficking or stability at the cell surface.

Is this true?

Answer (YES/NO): YES